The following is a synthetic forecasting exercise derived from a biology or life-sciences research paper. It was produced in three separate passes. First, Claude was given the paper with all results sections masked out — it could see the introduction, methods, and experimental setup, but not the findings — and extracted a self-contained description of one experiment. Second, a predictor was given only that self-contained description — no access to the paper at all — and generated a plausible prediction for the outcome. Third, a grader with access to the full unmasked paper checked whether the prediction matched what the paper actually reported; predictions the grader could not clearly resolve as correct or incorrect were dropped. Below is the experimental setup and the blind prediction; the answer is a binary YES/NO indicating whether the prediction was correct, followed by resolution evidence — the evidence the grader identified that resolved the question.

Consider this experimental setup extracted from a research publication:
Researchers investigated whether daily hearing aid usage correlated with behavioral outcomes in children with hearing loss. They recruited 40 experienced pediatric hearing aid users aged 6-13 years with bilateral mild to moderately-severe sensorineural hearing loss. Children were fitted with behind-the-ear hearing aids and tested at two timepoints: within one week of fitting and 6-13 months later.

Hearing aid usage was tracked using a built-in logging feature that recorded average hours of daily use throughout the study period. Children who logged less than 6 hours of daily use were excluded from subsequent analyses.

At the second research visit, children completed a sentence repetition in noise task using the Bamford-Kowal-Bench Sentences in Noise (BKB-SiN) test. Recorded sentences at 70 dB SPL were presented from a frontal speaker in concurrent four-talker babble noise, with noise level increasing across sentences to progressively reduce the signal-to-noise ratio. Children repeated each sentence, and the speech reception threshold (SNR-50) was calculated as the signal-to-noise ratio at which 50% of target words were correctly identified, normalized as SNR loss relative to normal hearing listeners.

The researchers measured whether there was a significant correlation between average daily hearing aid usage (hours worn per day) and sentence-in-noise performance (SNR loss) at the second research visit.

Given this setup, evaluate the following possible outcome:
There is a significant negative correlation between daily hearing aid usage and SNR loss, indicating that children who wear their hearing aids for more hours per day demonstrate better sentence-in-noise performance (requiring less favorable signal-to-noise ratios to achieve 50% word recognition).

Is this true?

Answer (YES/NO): NO